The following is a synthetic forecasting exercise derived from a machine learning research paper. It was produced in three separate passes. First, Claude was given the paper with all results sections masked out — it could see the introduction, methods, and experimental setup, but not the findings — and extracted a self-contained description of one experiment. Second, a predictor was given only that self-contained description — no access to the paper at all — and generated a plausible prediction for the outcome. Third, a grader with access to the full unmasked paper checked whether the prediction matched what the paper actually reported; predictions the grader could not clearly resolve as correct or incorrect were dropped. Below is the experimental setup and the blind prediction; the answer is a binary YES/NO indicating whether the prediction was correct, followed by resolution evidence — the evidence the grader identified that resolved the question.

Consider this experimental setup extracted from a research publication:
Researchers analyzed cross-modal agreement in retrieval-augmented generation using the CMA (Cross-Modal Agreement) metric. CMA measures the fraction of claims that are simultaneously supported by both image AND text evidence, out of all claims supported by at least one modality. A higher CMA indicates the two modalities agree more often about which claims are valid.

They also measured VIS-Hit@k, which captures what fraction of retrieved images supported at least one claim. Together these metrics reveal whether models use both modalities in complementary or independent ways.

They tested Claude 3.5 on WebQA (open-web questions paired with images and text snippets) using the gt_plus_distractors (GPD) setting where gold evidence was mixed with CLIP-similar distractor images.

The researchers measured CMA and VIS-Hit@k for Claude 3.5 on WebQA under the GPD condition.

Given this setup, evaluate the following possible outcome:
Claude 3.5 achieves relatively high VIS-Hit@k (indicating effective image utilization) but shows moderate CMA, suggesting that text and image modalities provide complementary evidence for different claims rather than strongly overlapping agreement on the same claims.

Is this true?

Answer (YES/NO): NO